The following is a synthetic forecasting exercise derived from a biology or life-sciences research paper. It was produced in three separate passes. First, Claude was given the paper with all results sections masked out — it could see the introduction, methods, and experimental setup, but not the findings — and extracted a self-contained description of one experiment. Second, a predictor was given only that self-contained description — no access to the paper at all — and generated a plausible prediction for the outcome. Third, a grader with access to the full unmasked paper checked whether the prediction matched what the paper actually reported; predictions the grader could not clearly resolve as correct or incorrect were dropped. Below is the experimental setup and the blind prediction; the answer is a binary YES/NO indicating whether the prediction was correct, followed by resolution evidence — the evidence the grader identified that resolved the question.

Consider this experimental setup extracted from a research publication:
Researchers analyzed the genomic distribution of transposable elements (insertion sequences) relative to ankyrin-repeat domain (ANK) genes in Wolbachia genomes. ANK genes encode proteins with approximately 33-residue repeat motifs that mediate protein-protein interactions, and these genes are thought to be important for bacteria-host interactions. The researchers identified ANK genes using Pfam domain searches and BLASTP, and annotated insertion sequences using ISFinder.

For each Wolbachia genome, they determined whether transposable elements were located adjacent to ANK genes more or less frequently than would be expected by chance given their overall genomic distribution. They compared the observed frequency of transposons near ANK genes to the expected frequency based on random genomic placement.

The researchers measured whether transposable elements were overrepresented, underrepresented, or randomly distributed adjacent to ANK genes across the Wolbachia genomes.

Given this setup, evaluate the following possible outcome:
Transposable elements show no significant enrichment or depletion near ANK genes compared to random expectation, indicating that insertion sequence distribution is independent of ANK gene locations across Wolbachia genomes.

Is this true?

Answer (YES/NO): NO